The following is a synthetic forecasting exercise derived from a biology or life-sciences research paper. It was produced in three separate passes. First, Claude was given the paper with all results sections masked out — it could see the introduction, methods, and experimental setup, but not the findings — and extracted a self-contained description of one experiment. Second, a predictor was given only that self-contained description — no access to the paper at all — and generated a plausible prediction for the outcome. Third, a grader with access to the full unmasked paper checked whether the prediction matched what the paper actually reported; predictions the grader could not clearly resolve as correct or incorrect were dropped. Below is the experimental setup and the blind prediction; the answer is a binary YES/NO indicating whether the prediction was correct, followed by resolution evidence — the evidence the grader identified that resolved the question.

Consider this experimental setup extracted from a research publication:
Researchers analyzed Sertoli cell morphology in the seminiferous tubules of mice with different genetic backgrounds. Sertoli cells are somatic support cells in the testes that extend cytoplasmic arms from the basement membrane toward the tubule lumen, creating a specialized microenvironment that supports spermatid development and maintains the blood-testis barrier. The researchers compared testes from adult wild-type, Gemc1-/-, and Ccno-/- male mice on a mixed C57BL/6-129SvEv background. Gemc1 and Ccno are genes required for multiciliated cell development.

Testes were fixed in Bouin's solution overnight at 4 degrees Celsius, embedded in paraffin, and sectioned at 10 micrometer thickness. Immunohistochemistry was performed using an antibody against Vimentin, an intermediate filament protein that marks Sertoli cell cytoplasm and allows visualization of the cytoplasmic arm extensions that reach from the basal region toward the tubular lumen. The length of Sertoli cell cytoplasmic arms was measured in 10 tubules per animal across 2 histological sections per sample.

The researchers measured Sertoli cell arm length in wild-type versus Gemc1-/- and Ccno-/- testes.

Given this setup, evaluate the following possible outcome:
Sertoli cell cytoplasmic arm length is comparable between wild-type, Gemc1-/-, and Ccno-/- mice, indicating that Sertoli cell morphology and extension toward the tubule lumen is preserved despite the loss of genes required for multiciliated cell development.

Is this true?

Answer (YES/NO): NO